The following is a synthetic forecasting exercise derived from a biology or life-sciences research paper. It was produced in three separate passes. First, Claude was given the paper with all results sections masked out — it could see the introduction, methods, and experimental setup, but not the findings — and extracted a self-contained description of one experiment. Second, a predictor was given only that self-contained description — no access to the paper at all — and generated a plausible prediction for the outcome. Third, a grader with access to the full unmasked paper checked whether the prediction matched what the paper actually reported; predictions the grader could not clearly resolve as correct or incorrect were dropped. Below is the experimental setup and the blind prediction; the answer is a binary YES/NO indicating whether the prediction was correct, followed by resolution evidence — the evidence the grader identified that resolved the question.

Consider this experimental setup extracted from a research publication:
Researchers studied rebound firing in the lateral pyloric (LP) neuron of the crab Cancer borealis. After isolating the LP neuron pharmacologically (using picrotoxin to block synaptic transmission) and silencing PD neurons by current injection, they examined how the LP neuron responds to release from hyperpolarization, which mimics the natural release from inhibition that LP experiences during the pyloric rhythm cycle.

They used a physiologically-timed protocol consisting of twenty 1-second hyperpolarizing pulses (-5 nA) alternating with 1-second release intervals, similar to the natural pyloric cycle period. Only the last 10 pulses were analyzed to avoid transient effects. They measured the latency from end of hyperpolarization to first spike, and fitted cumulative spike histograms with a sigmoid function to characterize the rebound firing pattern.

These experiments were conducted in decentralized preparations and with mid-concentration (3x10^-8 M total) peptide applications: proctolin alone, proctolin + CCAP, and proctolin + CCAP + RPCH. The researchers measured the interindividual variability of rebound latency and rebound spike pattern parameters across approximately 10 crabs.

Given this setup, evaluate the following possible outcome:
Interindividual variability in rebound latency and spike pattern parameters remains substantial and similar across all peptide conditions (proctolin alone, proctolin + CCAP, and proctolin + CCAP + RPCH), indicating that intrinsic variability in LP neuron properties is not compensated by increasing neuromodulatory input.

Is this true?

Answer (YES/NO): YES